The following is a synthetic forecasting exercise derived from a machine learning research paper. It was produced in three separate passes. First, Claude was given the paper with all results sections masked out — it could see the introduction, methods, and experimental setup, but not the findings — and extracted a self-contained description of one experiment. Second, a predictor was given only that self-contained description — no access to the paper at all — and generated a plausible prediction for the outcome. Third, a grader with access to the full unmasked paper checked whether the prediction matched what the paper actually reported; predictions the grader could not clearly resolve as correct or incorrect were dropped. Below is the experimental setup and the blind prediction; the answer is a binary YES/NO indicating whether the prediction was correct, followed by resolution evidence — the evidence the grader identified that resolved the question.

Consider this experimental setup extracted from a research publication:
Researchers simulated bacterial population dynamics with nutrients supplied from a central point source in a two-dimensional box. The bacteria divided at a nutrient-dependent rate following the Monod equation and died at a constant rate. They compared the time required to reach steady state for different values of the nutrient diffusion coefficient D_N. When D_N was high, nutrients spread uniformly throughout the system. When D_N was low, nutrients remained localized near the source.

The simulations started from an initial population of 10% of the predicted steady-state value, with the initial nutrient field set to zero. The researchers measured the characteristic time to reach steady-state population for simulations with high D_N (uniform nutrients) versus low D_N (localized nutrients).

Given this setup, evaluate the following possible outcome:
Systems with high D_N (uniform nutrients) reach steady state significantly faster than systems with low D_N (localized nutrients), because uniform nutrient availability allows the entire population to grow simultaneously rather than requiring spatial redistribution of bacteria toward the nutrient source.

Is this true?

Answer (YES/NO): NO